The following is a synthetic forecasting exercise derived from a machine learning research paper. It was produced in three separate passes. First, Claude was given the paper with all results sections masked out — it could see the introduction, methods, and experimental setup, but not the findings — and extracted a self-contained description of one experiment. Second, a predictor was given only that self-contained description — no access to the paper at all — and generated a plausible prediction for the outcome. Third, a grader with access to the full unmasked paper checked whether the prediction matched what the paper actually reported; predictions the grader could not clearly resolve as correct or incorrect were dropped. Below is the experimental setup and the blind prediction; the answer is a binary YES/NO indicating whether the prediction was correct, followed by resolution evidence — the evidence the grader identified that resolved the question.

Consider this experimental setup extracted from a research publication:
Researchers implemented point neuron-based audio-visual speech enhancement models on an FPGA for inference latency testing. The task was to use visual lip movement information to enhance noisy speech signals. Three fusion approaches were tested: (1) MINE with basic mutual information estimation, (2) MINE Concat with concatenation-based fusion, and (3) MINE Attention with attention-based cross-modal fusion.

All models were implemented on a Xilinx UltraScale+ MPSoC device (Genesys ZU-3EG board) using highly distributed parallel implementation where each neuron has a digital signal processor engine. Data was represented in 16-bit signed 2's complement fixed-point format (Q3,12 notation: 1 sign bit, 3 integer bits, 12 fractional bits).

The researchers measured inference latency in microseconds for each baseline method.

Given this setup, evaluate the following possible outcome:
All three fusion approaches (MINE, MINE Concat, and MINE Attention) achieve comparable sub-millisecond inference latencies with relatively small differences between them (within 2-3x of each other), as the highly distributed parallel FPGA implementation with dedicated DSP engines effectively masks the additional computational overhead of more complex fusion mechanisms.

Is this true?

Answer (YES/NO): NO